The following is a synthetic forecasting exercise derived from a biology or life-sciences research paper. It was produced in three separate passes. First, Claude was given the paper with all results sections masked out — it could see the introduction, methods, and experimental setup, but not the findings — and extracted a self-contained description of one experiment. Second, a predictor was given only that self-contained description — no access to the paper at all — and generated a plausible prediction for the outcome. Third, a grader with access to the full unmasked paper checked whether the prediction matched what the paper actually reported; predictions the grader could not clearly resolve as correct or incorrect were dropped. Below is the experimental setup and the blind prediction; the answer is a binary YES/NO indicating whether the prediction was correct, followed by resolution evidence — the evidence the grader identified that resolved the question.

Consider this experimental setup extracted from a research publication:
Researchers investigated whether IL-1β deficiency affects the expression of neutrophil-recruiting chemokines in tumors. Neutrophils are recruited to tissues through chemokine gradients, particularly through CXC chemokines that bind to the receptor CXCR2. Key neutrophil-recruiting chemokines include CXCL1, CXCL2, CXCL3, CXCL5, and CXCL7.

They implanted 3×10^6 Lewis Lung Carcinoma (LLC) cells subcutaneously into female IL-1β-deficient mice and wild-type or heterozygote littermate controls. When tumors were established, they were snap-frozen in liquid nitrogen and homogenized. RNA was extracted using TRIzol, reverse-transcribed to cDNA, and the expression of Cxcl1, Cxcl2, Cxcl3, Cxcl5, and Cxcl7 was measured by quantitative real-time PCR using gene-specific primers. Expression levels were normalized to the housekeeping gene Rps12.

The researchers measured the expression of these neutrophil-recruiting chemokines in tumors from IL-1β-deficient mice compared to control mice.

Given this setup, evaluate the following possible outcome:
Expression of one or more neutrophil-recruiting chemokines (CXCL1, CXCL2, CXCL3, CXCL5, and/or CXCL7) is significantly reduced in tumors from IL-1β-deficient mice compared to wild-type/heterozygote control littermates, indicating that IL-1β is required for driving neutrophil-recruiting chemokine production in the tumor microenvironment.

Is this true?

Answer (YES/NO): YES